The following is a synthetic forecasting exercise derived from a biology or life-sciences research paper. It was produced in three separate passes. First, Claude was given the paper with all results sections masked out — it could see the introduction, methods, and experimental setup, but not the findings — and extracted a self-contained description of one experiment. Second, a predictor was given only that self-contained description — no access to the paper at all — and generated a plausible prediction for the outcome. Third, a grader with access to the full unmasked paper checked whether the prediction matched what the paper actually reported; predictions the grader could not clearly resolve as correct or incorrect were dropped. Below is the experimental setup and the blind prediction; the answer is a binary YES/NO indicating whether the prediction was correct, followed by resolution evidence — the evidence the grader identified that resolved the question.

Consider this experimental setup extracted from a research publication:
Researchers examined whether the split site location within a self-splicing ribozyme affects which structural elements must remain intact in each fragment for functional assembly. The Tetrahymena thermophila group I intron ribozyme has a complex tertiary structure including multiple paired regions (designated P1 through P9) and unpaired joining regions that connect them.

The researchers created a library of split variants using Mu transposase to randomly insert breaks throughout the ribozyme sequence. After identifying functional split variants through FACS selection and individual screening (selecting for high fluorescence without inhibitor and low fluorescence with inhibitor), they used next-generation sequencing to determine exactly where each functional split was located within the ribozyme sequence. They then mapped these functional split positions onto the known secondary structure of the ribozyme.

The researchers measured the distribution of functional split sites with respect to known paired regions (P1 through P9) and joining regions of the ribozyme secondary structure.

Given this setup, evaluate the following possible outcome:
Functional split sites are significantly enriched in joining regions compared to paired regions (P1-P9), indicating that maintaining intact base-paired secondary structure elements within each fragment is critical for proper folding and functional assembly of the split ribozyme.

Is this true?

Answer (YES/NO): NO